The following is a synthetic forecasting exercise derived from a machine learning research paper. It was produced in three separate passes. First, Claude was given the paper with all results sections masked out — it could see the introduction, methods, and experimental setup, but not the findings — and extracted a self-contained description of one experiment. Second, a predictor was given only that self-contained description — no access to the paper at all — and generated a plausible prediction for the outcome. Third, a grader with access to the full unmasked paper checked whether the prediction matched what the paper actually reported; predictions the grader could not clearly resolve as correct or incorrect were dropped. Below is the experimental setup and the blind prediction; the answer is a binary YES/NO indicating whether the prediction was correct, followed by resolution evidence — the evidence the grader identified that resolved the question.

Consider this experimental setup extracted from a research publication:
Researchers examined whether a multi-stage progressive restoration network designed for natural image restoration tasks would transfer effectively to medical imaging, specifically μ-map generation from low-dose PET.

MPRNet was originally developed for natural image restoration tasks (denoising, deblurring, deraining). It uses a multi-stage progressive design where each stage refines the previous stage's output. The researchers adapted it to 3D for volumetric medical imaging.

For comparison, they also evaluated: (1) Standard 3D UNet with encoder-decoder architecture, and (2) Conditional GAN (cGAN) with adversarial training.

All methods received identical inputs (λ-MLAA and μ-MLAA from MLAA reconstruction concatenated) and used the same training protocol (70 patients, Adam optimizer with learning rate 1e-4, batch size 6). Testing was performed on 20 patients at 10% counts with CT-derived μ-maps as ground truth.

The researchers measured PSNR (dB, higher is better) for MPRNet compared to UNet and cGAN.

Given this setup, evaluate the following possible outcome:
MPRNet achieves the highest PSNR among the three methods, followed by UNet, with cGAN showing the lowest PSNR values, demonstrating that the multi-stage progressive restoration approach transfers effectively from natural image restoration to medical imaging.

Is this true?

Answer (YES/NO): YES